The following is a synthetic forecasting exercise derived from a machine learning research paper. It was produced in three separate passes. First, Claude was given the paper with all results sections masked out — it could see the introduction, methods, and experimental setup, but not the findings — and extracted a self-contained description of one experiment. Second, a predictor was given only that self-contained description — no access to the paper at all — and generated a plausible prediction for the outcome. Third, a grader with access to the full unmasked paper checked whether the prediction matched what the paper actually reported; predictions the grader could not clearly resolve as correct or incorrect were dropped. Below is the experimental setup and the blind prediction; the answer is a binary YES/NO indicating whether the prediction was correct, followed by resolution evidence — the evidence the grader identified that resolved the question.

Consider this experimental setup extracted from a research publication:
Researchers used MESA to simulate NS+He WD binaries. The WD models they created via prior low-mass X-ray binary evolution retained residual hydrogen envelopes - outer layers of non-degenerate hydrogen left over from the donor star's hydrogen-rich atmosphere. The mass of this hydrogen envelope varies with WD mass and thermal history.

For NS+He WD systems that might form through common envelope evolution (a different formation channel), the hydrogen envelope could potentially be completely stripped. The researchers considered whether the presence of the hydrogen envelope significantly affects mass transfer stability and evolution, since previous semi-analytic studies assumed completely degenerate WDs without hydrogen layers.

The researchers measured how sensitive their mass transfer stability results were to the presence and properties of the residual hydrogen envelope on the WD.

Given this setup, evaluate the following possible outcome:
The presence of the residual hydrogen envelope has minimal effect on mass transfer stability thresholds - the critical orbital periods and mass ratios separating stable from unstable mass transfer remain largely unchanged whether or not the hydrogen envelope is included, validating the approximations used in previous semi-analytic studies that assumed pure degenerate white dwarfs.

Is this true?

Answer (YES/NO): NO